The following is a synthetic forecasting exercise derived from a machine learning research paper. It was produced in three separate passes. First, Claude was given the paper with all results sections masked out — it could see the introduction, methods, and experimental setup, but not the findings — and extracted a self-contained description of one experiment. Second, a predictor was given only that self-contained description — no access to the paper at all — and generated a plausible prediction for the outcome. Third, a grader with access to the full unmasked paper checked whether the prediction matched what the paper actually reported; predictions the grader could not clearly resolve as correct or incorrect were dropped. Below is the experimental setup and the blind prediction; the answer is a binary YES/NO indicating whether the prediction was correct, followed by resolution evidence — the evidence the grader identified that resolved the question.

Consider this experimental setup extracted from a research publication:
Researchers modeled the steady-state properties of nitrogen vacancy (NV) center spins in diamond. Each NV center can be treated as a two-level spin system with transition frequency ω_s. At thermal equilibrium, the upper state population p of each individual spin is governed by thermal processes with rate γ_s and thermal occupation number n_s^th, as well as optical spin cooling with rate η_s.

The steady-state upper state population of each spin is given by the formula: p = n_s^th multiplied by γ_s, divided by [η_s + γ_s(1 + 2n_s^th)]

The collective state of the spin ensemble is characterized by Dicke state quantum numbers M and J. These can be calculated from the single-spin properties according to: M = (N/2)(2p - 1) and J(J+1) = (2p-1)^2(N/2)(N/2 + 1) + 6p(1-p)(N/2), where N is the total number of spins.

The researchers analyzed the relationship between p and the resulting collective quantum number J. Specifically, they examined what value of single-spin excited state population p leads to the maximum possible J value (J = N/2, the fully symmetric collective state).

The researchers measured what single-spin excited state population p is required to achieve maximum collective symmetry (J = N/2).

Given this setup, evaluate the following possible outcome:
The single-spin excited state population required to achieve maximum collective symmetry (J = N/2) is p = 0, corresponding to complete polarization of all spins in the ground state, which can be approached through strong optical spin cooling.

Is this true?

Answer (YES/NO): YES